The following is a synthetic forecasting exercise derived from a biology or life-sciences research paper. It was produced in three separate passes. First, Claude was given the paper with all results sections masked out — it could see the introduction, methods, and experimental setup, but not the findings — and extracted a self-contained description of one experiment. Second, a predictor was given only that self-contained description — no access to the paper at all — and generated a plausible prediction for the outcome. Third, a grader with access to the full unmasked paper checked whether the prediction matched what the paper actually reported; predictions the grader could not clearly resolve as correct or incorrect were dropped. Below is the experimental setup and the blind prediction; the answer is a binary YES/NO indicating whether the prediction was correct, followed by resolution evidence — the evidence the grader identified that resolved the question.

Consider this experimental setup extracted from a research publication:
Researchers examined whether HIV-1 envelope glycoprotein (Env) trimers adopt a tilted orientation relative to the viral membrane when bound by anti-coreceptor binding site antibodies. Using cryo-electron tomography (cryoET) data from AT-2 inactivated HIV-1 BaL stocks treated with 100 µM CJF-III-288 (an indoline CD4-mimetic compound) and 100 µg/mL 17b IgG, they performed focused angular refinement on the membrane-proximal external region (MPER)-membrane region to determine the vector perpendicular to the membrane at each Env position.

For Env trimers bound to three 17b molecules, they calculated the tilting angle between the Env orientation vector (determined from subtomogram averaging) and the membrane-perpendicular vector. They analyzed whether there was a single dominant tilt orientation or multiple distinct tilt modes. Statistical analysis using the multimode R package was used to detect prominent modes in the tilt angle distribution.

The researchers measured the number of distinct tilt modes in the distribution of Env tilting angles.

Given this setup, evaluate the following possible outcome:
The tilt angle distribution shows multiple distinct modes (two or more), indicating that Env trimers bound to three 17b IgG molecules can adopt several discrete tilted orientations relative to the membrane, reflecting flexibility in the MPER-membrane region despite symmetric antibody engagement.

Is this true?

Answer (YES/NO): YES